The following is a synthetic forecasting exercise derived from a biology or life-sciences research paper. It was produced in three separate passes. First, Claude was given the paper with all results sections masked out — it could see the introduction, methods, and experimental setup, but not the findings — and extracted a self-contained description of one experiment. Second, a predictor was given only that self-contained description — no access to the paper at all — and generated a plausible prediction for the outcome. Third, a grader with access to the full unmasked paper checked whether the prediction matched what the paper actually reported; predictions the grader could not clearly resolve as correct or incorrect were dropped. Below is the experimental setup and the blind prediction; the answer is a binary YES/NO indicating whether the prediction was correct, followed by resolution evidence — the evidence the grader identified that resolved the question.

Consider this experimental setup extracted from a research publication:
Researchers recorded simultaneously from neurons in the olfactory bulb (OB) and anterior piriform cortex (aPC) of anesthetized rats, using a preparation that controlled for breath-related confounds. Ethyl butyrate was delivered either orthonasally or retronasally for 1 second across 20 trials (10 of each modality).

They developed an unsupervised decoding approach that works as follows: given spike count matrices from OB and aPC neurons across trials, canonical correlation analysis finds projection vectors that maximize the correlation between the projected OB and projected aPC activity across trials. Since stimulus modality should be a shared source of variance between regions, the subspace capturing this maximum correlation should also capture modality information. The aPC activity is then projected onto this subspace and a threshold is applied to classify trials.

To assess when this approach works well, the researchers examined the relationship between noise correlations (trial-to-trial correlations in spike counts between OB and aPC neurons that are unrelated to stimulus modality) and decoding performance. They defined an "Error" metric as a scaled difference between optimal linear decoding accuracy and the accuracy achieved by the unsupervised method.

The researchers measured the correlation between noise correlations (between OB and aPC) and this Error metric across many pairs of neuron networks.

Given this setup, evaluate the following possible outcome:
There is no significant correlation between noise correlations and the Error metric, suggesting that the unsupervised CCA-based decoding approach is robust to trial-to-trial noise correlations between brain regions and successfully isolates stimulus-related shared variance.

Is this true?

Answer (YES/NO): NO